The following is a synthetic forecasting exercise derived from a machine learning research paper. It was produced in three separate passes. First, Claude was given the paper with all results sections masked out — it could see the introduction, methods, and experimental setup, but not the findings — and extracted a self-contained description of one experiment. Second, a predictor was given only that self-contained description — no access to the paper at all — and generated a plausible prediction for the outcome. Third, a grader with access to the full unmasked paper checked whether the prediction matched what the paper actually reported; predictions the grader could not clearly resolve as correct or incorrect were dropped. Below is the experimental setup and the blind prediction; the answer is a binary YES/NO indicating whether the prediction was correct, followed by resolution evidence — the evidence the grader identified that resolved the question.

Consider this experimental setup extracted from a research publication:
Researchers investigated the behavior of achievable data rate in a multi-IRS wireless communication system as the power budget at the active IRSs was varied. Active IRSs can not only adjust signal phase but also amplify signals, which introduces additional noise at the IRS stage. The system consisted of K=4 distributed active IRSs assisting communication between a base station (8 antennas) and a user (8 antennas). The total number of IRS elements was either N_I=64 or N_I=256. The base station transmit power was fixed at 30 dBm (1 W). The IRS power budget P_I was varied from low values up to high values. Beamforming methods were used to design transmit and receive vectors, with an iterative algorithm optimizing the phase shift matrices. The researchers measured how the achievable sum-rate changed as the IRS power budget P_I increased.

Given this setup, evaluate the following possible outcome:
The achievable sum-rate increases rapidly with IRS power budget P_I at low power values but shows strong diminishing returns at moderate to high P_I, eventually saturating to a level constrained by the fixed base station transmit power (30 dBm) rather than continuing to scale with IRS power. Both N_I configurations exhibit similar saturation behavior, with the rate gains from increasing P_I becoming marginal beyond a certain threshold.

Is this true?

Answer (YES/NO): YES